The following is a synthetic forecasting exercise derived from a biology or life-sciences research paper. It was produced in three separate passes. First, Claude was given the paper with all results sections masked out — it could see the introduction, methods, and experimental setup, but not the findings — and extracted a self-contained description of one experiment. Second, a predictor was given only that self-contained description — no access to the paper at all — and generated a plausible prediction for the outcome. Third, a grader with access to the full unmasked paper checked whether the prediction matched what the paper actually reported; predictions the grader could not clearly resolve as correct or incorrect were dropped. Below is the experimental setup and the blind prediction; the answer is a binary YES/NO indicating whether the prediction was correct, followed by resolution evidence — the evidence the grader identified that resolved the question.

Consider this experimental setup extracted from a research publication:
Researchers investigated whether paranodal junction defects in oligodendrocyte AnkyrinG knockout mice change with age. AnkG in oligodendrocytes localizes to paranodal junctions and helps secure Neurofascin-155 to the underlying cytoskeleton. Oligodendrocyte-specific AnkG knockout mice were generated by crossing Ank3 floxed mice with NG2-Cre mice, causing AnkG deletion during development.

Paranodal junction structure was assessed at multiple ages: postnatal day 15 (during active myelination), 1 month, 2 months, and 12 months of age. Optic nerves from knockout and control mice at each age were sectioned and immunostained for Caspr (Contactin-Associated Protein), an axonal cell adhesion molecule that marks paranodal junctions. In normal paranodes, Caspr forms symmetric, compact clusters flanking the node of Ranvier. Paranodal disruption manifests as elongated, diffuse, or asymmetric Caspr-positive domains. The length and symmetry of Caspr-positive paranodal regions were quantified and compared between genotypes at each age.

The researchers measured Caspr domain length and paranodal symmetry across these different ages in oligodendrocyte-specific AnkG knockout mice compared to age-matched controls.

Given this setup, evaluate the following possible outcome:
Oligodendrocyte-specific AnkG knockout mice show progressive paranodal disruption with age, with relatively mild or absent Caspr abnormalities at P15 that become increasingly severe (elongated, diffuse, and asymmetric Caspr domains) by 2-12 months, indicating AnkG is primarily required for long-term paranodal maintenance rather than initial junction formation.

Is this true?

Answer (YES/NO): NO